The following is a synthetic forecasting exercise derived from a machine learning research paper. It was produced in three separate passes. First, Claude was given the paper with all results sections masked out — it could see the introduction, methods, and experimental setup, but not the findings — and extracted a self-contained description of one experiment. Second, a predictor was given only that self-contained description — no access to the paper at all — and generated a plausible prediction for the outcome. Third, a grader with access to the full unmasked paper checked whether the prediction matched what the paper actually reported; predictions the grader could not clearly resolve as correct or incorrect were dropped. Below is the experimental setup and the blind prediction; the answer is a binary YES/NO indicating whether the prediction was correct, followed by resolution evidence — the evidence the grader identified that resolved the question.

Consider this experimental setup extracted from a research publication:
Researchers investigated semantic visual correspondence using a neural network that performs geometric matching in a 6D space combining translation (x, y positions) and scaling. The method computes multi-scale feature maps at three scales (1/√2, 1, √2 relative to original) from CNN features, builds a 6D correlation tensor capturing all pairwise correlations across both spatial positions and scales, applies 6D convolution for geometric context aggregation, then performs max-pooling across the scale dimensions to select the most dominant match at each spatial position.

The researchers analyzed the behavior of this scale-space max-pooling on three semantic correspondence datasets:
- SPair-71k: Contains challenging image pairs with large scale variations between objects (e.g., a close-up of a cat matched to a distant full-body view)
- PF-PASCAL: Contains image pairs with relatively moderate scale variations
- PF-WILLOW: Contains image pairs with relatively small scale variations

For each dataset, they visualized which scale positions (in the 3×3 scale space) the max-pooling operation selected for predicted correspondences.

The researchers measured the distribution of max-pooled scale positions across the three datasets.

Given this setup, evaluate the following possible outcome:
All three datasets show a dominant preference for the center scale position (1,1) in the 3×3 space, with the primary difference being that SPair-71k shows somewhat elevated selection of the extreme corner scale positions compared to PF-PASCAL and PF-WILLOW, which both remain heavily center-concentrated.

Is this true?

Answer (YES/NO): NO